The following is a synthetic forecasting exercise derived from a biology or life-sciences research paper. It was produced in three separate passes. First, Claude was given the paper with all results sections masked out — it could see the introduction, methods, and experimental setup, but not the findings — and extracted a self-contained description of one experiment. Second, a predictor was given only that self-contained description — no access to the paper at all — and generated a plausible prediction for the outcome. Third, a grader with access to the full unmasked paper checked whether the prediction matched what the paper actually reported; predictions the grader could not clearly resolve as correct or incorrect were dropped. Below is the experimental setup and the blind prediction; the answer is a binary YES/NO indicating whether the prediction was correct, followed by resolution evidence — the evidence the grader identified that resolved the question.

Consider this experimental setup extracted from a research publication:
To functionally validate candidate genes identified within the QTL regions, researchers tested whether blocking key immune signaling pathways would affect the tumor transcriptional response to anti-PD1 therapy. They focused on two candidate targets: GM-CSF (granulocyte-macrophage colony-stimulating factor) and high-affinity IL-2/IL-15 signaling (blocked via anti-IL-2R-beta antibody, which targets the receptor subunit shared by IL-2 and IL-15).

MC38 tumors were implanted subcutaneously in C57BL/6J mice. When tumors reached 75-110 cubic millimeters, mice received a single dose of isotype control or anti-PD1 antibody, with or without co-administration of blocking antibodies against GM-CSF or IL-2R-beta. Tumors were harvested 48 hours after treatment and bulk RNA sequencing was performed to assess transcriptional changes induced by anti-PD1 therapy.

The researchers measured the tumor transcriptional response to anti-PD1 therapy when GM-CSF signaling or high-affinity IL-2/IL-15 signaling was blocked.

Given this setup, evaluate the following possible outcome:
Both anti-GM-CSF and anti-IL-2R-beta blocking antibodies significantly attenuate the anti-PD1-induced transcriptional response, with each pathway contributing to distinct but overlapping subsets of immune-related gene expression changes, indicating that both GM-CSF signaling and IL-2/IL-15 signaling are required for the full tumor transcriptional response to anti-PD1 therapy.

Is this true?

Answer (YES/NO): NO